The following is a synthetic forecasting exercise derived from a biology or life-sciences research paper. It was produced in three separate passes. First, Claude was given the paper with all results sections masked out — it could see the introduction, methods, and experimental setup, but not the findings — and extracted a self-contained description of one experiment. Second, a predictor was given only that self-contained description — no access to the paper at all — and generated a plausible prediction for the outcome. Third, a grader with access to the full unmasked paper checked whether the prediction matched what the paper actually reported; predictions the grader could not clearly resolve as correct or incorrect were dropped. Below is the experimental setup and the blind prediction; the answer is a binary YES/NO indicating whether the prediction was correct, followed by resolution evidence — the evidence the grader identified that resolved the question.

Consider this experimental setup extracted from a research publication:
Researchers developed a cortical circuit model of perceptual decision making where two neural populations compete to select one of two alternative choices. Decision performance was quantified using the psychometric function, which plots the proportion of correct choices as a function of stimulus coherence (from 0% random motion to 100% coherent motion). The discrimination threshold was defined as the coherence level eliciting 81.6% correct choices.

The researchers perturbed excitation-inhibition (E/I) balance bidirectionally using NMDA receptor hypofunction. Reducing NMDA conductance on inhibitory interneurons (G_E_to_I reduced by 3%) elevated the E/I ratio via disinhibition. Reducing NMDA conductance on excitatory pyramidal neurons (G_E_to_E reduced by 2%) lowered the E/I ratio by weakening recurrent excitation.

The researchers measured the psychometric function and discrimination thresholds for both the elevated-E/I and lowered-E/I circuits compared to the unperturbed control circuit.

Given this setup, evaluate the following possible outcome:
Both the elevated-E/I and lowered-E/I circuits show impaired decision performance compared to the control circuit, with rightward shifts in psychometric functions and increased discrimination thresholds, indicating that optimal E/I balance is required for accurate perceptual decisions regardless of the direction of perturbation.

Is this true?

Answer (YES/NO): YES